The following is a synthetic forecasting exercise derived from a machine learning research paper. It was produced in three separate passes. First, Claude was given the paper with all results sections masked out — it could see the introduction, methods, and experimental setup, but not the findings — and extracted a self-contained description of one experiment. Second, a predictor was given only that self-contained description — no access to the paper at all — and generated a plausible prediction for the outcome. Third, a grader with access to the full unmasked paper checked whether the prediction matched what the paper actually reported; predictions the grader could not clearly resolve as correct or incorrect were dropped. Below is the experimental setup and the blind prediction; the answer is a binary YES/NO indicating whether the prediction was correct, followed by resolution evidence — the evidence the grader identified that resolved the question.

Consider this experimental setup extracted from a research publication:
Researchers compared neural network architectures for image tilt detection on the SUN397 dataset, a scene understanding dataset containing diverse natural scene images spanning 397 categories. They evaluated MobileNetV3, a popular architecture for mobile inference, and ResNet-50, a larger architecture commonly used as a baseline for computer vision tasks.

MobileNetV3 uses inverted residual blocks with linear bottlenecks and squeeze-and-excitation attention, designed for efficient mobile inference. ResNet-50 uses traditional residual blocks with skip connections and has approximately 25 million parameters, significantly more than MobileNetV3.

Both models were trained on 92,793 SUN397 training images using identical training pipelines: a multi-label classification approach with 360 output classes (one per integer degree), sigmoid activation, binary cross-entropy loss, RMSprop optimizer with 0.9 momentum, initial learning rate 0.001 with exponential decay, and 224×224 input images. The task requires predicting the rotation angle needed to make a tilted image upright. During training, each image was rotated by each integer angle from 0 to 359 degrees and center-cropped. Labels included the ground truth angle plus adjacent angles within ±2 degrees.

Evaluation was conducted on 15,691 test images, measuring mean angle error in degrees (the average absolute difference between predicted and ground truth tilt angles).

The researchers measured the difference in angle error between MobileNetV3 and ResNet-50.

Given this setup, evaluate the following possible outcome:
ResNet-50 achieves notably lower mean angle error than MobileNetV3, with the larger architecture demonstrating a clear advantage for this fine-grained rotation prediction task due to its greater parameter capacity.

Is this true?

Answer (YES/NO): NO